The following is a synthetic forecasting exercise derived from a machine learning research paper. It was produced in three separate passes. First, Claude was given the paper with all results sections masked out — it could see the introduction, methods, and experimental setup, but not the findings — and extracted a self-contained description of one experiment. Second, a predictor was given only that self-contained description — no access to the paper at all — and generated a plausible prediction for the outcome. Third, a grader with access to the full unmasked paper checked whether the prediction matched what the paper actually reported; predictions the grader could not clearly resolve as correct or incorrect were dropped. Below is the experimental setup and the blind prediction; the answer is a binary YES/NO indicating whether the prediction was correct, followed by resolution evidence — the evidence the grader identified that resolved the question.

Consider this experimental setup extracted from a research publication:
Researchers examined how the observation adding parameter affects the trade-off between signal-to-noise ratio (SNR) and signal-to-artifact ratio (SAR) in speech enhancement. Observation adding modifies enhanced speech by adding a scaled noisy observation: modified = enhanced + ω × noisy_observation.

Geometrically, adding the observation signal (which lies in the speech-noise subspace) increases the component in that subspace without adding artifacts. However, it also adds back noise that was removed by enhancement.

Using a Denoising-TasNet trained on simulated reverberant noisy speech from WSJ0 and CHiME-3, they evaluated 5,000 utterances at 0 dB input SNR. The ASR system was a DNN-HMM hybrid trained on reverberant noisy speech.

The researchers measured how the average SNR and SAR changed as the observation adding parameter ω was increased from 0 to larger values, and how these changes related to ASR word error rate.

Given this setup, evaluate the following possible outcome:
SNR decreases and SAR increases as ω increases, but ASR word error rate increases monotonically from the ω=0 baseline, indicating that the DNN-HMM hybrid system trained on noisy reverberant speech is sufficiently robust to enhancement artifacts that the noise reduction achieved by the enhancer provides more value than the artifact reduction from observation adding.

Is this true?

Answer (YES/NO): NO